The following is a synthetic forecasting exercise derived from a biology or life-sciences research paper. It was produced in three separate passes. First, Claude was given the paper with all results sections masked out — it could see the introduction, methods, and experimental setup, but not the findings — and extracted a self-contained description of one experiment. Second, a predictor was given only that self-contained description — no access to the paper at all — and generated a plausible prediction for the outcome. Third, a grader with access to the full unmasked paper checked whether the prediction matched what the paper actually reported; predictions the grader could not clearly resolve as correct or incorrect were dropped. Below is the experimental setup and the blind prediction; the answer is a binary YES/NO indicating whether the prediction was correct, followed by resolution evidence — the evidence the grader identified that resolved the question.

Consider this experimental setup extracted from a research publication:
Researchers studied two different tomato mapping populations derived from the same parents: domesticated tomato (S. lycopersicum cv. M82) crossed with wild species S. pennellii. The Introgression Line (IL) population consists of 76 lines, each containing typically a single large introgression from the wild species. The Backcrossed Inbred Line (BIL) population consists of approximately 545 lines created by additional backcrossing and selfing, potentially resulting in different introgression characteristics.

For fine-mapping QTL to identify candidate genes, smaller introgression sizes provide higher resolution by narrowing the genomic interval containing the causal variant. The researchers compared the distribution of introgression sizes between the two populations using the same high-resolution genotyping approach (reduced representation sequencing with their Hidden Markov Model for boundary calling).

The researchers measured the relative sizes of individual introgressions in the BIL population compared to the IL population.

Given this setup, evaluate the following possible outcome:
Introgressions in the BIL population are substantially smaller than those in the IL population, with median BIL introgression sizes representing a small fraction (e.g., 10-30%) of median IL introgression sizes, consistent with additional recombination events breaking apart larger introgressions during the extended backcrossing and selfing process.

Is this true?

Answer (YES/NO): NO